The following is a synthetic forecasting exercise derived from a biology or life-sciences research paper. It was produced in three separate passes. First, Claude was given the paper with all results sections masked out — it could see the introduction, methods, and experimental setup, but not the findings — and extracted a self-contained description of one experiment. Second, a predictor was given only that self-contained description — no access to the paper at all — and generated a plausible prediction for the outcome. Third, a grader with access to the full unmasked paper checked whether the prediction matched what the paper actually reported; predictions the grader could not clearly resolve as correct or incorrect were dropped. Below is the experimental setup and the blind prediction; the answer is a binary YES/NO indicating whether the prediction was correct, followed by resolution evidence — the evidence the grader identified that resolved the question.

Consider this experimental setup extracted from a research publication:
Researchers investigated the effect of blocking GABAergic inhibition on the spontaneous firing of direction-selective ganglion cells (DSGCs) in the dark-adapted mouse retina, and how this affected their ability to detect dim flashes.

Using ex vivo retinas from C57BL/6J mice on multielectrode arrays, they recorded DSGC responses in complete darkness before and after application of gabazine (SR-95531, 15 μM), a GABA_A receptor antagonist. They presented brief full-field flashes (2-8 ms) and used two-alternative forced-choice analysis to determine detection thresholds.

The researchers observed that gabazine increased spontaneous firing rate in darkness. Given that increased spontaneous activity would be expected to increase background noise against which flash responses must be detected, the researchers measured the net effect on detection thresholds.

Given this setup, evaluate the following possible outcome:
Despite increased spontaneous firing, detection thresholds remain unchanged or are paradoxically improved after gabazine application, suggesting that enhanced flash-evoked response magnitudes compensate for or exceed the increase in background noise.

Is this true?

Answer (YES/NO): YES